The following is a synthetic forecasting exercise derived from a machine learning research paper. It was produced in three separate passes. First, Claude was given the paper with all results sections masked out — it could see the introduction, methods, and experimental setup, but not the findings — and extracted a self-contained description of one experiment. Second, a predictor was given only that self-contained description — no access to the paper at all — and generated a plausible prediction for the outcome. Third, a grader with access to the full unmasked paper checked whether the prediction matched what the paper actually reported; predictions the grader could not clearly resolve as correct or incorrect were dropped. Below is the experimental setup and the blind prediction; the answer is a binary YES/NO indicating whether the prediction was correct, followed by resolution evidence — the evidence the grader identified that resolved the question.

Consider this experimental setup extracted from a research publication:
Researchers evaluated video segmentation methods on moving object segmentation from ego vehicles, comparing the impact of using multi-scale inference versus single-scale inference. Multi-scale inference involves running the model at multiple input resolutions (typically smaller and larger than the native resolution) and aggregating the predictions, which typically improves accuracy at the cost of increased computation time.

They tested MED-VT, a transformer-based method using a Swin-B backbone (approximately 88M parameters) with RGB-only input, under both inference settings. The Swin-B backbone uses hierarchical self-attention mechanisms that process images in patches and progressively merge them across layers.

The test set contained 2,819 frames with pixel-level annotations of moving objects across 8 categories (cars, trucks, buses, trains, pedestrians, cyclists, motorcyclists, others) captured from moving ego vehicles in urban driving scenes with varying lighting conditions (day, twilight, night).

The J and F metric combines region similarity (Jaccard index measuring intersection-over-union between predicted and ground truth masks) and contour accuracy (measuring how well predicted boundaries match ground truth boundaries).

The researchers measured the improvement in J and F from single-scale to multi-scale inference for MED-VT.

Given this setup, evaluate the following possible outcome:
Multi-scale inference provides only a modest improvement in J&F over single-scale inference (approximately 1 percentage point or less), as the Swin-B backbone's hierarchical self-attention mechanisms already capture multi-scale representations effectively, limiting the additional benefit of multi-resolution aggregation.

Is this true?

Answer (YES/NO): NO